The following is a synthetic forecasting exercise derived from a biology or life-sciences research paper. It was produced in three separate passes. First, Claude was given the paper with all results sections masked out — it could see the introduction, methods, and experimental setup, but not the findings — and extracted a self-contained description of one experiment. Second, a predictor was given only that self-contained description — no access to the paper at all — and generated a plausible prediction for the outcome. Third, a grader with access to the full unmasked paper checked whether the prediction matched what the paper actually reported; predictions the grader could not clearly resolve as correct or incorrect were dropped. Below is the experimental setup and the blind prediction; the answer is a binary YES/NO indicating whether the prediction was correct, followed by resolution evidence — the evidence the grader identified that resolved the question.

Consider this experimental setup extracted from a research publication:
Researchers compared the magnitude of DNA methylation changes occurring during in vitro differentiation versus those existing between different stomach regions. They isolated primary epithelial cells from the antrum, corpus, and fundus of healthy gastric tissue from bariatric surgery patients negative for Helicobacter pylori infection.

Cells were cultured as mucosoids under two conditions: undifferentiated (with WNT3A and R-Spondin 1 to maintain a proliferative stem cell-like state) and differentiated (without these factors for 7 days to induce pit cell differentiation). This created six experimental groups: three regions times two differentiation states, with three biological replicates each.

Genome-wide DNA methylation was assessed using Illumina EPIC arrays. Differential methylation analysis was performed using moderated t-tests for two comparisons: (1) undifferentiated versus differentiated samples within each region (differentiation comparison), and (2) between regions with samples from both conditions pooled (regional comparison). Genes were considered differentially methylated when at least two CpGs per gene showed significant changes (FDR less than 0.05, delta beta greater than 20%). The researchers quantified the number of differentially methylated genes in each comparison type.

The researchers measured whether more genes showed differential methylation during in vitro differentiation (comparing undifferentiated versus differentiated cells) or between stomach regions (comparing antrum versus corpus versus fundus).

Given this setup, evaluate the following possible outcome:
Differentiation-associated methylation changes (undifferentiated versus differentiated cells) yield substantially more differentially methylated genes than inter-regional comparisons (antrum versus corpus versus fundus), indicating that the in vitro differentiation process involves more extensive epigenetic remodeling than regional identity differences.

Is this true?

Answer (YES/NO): NO